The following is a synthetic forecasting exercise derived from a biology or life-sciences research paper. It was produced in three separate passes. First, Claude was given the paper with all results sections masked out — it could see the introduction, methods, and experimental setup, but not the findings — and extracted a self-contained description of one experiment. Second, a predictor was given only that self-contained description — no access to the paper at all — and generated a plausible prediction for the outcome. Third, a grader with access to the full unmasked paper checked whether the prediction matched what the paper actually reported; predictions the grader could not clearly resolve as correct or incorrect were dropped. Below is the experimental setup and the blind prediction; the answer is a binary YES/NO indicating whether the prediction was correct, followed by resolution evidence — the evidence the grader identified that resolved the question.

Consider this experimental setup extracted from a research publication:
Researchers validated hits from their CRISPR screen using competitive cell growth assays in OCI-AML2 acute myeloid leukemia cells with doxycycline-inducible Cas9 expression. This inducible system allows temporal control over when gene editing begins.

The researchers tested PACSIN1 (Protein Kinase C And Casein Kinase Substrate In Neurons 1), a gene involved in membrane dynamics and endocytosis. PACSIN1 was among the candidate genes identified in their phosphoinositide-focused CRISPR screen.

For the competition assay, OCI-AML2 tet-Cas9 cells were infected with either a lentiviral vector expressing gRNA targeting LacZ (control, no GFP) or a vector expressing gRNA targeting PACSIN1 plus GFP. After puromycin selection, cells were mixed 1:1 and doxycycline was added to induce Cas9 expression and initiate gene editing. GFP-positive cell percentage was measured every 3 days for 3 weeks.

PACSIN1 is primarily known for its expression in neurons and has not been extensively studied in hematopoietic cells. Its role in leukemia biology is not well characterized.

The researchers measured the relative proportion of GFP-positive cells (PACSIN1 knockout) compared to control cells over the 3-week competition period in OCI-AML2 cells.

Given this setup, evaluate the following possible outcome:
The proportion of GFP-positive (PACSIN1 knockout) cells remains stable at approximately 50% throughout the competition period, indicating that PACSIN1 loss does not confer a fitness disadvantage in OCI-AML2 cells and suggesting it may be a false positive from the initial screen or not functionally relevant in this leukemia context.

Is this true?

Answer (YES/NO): YES